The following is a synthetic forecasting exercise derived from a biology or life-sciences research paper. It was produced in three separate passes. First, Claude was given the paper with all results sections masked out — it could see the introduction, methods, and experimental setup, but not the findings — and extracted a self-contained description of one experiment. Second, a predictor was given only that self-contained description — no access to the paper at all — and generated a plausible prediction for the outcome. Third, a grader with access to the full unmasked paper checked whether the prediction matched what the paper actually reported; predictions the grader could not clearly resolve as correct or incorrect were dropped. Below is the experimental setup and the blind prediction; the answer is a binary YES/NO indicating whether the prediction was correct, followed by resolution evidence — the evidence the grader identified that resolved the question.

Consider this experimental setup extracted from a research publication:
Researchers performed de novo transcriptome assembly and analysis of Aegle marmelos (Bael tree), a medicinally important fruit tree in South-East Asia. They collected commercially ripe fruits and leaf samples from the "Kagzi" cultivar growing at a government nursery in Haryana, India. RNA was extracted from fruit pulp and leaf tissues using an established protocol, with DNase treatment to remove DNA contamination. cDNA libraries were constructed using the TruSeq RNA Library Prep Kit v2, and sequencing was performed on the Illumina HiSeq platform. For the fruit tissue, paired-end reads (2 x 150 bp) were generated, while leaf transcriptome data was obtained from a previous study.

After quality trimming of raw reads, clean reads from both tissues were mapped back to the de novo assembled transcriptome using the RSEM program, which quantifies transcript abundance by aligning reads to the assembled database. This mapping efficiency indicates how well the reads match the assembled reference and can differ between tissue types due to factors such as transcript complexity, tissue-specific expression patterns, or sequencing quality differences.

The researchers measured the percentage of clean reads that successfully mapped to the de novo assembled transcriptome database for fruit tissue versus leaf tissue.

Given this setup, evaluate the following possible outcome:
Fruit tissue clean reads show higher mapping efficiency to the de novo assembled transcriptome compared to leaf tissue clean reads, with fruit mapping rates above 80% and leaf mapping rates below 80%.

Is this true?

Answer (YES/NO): NO